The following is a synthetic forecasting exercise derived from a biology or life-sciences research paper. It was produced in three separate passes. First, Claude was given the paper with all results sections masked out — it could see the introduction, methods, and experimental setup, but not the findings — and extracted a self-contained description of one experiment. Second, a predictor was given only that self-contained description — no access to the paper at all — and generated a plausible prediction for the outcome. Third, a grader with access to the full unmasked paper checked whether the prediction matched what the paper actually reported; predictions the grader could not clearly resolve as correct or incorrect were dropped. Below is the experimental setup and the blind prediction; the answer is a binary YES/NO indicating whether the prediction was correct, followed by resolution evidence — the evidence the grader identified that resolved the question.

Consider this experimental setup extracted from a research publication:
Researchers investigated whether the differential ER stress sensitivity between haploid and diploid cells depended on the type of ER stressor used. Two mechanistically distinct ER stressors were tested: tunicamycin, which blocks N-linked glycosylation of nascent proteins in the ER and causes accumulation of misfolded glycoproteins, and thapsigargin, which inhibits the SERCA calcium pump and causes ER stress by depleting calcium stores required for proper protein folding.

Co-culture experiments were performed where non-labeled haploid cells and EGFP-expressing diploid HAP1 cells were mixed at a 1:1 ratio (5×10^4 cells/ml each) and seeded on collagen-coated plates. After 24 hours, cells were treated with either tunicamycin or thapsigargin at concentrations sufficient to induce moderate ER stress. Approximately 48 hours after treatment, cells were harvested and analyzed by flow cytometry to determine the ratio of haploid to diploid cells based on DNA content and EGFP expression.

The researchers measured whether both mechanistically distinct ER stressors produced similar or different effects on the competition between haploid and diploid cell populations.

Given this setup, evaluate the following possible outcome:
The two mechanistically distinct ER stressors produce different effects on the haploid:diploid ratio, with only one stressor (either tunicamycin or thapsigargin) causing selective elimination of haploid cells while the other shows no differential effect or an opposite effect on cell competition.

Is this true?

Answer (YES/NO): NO